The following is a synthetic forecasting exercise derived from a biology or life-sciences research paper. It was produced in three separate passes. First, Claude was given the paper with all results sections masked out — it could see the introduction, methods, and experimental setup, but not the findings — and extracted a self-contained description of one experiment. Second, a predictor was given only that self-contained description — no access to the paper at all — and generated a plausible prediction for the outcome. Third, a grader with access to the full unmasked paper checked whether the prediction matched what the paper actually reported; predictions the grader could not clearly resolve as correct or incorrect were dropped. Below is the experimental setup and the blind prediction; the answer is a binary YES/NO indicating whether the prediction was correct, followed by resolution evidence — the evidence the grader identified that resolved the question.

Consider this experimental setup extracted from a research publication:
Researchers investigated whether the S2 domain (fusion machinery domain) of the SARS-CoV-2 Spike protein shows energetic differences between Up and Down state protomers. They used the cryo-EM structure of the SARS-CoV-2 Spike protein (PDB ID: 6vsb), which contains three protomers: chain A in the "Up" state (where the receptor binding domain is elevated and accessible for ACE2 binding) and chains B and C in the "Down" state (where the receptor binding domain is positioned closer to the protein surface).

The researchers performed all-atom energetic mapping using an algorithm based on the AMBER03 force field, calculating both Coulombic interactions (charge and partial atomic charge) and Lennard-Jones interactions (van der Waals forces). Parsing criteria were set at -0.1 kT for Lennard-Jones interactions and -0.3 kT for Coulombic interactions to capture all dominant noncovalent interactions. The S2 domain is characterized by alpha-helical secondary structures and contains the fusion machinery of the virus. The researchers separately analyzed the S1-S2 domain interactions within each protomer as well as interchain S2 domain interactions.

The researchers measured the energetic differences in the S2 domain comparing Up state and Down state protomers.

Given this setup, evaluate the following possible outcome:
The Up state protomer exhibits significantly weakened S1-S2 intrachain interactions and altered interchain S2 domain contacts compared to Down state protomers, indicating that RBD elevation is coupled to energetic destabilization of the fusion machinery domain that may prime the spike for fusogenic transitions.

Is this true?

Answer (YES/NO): NO